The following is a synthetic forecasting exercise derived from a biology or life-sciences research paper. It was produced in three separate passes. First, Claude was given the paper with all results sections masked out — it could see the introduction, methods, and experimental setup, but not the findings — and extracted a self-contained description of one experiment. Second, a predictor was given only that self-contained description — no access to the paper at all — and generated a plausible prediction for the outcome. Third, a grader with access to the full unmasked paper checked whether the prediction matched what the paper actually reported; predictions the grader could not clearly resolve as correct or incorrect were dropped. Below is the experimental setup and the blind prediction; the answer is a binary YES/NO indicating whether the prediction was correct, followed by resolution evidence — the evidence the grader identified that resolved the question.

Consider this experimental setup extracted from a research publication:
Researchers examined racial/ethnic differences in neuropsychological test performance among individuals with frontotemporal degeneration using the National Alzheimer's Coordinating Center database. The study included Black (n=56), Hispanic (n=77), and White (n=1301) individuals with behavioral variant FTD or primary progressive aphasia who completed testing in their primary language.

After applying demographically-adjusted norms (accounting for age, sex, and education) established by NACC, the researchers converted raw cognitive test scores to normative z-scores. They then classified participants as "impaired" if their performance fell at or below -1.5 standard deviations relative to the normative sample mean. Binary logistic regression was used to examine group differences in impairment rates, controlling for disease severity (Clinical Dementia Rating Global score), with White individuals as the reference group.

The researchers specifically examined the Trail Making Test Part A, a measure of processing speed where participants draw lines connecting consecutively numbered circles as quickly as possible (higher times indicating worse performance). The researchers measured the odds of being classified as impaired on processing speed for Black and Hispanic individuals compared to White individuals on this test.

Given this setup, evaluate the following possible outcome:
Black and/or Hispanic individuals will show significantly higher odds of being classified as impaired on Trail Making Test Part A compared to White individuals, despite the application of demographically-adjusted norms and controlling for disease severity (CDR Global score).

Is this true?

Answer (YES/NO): YES